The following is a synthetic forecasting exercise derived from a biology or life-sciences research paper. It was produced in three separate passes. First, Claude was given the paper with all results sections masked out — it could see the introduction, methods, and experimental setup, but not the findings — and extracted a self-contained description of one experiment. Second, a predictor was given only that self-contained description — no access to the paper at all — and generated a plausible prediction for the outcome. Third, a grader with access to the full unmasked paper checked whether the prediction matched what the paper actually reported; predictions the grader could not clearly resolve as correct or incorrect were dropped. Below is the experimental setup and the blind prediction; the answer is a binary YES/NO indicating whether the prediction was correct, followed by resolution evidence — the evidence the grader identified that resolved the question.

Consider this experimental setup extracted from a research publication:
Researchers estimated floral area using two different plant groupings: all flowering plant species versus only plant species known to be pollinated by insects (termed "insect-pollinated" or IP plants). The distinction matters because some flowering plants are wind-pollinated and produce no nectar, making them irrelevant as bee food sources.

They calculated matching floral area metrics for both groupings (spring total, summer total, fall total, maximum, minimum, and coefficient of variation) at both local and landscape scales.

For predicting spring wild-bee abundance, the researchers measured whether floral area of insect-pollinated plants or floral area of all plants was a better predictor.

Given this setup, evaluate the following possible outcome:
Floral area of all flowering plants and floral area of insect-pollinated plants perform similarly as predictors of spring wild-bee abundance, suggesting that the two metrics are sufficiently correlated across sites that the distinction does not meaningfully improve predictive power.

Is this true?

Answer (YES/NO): NO